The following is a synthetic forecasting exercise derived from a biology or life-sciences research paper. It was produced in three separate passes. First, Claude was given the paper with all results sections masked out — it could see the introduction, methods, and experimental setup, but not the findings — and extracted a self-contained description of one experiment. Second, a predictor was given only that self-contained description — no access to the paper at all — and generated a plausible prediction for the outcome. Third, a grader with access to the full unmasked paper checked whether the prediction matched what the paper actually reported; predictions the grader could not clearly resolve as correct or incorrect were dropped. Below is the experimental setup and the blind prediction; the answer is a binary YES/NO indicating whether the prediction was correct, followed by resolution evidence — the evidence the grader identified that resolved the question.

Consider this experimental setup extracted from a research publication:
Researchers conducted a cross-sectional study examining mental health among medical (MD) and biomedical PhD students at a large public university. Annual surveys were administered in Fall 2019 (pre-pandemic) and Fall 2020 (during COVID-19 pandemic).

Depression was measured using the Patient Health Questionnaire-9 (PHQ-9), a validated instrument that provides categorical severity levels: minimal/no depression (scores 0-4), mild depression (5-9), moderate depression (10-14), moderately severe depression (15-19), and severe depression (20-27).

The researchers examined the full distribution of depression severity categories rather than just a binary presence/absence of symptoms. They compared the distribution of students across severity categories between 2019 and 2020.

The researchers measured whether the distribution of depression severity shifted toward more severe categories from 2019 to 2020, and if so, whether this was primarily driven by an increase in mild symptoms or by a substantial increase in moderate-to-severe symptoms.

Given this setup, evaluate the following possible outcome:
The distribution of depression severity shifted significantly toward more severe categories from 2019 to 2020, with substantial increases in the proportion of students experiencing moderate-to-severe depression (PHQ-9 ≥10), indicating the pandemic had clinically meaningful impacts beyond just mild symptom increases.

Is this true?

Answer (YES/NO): NO